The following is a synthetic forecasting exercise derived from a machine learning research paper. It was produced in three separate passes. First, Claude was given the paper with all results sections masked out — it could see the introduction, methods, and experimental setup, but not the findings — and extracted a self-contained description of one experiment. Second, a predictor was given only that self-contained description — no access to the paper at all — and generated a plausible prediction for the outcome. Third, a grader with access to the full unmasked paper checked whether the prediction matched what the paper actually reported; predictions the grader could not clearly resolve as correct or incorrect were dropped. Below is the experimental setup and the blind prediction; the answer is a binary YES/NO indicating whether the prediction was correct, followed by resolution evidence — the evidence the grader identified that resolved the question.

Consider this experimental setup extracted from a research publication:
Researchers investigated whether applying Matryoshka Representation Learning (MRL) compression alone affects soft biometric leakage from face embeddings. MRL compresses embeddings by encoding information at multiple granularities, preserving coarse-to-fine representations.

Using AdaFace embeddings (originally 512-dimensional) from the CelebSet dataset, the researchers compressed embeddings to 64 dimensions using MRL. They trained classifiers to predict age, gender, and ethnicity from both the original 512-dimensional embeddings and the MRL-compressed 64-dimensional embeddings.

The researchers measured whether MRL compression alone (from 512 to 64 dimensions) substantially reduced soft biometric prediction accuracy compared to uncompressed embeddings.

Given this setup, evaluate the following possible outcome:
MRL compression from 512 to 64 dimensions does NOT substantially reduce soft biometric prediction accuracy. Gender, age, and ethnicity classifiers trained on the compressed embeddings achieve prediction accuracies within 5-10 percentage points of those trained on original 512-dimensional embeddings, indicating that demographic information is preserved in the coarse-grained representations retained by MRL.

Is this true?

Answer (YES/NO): YES